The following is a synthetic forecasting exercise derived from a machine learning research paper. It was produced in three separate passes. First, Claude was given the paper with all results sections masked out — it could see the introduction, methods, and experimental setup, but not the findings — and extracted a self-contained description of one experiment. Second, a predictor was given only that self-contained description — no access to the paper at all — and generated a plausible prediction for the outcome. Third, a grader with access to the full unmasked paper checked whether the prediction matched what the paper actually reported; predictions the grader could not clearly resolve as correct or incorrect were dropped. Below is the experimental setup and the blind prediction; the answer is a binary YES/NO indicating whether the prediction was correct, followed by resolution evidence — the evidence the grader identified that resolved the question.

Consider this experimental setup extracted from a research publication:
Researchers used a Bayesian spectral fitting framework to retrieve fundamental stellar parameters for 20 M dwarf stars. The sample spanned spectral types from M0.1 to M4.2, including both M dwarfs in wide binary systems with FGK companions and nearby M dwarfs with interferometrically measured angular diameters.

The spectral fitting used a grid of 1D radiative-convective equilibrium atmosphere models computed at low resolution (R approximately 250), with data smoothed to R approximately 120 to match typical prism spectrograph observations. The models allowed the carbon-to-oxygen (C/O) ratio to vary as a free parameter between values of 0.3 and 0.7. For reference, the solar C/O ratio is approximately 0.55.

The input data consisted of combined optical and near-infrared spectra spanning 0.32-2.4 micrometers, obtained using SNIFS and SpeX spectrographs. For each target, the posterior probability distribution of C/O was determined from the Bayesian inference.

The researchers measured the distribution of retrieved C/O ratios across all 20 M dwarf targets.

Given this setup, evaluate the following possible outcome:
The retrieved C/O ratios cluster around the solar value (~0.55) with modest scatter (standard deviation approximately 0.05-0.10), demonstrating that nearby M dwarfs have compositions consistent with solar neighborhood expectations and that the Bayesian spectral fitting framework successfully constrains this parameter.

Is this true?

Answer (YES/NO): NO